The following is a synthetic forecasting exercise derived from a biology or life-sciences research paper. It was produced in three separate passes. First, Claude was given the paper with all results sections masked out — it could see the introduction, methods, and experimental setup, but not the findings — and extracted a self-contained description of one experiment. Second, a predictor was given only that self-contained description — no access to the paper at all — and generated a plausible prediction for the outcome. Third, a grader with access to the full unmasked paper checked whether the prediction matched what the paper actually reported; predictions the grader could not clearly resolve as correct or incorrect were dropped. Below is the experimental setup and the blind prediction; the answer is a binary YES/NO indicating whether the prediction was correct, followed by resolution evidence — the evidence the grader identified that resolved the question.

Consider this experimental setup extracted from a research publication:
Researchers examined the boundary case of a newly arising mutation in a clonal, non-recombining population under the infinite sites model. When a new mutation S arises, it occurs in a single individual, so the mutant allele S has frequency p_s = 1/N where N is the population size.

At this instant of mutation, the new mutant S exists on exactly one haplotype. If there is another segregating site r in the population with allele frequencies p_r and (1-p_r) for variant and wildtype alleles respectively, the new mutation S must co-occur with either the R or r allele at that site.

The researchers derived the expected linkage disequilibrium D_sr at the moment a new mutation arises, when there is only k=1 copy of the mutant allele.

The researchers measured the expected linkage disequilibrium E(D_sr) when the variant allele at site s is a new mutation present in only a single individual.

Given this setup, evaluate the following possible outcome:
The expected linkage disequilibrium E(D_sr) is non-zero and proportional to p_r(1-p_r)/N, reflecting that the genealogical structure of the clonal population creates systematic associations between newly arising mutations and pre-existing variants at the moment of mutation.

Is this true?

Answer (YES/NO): NO